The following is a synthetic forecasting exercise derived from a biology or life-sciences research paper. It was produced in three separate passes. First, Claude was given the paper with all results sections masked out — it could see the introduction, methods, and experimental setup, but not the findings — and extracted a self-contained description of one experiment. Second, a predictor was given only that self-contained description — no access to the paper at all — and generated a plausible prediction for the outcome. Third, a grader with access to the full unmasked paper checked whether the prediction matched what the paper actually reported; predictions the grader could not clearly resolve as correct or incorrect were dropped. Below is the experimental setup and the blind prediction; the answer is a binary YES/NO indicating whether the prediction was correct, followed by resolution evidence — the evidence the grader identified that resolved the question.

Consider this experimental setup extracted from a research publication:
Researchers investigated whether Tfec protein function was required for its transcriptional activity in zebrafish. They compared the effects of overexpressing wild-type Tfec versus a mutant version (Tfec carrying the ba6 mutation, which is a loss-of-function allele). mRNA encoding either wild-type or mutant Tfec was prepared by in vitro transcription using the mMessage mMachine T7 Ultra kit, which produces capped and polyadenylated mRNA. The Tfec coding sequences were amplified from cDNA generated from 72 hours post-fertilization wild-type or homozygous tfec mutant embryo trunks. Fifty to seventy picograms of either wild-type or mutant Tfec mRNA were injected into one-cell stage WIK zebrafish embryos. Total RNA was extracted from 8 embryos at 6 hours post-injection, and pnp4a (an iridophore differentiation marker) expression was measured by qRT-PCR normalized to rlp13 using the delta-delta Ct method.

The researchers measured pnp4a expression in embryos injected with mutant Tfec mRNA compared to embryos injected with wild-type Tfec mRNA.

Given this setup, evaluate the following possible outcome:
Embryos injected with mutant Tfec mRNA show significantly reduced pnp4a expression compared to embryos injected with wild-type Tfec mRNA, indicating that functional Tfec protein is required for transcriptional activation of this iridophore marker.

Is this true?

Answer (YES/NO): NO